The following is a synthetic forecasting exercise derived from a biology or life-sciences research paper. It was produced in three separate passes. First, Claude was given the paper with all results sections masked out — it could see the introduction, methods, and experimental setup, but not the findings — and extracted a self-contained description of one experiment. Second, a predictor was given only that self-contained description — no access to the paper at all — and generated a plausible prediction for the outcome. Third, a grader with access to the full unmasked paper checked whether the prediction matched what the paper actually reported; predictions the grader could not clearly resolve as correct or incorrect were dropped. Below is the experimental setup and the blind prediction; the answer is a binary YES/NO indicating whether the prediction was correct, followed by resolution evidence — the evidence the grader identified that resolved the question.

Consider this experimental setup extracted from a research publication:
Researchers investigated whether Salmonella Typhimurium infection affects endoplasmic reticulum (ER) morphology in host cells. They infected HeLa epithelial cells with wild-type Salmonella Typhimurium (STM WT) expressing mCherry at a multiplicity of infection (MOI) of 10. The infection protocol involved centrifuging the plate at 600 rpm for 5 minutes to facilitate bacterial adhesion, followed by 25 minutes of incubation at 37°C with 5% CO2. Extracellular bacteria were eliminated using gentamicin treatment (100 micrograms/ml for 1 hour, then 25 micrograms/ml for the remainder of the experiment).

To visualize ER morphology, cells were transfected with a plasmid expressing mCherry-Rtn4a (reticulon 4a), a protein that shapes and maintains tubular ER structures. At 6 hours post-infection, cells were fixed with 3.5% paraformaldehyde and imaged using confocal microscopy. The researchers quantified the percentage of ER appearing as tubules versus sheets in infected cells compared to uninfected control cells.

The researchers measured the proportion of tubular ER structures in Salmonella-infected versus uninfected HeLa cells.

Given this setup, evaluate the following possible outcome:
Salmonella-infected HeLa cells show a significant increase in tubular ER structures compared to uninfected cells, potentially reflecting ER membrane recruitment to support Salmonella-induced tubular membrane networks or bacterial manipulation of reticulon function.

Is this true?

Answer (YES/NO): YES